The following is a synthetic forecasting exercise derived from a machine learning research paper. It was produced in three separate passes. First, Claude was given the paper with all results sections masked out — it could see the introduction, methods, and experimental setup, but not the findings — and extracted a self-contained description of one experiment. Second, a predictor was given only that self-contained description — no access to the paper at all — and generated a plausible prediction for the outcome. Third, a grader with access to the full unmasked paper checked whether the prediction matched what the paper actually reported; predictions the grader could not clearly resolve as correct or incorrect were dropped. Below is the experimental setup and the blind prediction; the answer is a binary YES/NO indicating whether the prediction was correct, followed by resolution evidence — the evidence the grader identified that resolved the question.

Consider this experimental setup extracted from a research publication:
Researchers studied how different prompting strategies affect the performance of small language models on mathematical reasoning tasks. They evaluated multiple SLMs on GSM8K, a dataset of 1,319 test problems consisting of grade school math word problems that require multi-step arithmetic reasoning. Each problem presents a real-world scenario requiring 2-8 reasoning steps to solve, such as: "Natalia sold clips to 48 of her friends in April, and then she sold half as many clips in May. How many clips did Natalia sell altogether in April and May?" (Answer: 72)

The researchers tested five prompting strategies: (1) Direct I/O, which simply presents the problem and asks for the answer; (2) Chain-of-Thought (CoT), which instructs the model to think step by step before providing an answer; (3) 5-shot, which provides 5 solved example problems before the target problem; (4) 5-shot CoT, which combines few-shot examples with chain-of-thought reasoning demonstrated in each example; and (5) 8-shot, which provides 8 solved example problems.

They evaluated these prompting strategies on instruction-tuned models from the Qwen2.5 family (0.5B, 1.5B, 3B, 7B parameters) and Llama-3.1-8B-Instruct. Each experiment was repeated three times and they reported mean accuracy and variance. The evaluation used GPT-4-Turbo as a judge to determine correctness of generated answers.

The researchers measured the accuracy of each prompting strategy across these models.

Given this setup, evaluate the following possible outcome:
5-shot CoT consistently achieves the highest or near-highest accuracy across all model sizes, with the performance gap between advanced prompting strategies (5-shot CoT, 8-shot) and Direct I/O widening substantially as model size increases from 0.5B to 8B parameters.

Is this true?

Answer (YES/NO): NO